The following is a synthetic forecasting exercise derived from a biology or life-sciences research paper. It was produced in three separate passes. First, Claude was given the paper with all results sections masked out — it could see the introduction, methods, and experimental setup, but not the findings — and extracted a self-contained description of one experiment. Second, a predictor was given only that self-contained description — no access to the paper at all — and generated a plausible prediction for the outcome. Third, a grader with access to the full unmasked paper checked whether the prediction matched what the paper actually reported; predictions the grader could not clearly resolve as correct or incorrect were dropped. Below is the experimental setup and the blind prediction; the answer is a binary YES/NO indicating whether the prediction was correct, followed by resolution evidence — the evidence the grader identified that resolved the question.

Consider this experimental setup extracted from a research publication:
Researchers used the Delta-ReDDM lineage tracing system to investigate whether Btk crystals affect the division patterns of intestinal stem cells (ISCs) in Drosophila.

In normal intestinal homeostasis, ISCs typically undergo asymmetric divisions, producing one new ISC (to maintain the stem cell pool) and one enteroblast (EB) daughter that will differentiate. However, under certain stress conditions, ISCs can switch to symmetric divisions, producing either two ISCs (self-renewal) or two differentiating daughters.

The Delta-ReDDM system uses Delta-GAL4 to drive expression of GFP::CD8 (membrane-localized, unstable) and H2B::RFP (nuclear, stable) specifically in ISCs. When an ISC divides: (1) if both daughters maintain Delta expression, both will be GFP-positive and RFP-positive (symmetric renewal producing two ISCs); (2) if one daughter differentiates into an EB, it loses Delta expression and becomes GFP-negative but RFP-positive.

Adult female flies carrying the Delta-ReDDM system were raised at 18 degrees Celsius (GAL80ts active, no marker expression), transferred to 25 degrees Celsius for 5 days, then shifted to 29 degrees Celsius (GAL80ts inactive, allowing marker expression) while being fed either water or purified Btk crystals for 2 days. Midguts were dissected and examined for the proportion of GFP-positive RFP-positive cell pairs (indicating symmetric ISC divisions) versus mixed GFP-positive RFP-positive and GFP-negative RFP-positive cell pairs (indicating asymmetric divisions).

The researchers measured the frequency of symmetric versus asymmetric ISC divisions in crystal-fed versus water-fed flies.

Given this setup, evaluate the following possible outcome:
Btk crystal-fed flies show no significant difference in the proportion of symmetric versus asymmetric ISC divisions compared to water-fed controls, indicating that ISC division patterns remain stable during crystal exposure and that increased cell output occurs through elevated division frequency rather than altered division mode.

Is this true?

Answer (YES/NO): NO